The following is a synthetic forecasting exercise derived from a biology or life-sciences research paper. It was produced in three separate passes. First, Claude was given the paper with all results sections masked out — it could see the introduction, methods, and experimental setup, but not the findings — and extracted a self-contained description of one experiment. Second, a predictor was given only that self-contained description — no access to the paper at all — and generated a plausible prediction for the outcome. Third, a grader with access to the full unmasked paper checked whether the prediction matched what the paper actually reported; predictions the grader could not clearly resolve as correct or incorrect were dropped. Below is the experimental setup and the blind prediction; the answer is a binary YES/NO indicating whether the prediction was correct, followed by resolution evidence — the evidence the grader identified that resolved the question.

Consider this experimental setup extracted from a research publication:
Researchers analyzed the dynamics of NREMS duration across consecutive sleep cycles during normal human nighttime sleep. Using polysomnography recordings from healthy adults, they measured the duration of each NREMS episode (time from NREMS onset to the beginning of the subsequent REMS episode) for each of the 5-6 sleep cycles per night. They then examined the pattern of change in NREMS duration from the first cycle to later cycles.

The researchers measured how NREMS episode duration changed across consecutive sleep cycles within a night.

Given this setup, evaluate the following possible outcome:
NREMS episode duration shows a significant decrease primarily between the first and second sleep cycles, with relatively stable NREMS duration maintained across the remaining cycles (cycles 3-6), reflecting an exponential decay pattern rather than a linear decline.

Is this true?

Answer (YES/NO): NO